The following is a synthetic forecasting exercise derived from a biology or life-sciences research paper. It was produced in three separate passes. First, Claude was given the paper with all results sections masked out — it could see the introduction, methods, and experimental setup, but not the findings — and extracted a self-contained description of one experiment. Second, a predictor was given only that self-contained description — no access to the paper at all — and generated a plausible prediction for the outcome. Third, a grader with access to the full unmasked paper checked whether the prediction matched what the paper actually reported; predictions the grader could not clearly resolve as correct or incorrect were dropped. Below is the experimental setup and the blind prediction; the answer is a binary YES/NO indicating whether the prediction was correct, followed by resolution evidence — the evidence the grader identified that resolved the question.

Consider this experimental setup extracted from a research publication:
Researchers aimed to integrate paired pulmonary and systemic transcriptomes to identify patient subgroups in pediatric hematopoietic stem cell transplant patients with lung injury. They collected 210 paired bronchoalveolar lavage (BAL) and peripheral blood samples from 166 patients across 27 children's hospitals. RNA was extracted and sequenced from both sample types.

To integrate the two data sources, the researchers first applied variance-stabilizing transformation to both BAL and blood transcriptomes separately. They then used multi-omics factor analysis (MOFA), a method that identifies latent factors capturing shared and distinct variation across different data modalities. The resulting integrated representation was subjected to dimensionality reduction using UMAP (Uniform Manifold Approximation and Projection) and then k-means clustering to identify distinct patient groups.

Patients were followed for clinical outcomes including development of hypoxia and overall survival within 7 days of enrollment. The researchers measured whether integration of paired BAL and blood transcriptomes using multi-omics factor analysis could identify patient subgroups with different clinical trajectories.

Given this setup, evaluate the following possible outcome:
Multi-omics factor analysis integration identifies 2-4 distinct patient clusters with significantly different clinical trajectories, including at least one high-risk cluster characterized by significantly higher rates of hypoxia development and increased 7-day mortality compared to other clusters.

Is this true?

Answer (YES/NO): NO